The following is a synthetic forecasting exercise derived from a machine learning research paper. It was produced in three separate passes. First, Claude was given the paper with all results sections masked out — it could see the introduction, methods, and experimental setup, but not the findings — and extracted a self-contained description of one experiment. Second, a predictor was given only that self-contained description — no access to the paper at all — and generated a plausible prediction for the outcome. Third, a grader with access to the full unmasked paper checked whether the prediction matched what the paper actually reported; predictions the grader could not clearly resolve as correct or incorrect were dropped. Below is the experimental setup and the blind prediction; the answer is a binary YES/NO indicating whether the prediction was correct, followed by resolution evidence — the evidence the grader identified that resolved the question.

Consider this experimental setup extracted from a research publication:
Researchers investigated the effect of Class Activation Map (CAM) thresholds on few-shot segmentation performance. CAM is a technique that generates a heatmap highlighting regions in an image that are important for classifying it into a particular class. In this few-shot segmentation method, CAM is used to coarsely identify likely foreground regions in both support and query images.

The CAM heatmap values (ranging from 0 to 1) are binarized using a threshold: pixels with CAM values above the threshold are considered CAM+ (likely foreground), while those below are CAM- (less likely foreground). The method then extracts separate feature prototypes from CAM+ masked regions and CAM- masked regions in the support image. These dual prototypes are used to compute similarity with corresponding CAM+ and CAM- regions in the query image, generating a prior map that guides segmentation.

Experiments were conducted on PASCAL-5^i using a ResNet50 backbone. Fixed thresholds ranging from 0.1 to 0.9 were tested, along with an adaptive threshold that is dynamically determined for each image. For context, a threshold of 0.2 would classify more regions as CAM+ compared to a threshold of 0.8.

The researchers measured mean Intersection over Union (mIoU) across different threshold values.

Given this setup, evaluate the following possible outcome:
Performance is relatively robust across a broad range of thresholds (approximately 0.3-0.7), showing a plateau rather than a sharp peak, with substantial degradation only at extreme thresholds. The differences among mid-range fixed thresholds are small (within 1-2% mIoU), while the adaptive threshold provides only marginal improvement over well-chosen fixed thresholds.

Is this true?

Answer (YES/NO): NO